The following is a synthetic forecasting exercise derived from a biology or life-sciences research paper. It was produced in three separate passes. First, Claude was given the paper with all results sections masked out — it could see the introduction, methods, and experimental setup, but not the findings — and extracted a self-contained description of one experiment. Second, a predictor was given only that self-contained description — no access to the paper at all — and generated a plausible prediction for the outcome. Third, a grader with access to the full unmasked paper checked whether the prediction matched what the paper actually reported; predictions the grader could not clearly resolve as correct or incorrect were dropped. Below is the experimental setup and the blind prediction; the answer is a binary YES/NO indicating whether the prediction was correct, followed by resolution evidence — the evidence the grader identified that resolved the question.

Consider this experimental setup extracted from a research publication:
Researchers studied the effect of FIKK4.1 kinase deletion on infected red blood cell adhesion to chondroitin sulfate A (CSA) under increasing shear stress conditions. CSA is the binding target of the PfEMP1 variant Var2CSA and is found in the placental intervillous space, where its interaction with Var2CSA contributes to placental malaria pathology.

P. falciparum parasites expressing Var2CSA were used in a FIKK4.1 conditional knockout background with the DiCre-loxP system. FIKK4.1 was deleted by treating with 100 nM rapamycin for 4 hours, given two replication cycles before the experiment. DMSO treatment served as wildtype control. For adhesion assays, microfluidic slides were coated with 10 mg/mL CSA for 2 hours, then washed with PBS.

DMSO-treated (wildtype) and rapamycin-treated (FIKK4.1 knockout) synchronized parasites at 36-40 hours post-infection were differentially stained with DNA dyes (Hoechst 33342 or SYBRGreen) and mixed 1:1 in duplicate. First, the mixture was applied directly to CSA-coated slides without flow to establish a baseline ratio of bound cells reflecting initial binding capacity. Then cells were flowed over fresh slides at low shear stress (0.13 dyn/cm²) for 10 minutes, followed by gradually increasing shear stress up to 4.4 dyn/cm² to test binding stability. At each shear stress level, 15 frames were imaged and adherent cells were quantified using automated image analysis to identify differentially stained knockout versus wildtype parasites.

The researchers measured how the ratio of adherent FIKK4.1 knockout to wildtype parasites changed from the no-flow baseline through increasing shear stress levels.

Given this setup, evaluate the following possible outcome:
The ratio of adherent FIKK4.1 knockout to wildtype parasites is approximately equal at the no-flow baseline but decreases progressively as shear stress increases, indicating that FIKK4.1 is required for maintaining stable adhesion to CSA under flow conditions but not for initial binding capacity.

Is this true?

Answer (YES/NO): NO